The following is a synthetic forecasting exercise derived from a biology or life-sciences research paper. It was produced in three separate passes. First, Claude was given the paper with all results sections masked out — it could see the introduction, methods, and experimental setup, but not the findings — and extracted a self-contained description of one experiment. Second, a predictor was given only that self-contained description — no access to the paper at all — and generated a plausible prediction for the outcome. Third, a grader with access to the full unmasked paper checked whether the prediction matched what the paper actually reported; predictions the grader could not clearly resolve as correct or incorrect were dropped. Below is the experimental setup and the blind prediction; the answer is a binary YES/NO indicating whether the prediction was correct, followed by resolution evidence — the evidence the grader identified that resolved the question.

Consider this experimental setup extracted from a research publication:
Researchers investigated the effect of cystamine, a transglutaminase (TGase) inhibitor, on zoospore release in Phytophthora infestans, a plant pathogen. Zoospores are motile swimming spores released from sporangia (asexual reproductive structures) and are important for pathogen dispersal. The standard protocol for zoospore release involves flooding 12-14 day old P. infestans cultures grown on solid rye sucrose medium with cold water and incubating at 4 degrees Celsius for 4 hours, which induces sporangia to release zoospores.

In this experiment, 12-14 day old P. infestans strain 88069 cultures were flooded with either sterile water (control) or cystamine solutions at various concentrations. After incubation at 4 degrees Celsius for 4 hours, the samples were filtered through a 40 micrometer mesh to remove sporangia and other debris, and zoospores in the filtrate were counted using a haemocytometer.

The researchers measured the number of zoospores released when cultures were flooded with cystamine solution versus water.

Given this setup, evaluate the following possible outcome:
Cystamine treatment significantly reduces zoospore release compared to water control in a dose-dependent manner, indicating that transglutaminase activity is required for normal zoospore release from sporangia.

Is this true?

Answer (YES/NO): NO